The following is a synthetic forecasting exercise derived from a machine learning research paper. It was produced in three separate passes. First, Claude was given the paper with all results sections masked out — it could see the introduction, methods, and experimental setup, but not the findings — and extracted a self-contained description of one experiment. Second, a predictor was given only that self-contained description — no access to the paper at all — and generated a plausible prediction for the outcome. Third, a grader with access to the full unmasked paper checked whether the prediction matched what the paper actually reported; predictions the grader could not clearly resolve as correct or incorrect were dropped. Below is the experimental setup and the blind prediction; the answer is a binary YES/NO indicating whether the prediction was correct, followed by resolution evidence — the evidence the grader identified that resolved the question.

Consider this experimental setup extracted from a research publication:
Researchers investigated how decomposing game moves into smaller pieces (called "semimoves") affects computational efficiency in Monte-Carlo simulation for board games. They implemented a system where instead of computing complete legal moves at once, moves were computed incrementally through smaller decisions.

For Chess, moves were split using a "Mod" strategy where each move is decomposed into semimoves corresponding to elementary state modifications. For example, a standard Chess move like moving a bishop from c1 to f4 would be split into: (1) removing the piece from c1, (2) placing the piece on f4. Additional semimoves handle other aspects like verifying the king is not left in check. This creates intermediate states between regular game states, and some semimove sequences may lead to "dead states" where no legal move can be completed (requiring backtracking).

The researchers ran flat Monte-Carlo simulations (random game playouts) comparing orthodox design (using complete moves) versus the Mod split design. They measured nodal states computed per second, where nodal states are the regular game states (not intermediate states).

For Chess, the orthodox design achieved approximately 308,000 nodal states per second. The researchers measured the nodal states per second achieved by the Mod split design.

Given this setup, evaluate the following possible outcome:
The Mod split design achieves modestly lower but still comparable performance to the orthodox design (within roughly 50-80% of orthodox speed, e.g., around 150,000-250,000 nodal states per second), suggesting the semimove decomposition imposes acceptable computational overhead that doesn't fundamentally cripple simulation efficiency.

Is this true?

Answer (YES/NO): NO